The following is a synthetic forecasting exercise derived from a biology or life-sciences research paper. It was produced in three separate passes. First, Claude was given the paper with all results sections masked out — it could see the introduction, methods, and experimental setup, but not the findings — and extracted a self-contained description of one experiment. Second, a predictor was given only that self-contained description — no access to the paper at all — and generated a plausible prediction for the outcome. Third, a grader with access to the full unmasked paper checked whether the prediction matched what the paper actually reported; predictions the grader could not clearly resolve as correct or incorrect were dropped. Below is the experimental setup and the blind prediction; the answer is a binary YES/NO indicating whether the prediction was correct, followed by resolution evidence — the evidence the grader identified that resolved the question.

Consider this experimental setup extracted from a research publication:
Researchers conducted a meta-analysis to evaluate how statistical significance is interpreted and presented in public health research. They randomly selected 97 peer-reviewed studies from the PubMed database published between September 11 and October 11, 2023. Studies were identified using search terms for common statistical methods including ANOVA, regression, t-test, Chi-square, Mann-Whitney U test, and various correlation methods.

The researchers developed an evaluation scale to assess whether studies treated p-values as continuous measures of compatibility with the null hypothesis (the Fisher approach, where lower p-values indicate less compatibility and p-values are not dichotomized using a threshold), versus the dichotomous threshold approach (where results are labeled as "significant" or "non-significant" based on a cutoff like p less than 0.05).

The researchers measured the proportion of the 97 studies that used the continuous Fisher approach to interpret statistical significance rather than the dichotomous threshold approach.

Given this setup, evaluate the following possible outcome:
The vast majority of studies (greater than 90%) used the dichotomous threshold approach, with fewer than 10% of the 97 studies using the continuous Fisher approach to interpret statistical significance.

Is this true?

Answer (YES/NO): YES